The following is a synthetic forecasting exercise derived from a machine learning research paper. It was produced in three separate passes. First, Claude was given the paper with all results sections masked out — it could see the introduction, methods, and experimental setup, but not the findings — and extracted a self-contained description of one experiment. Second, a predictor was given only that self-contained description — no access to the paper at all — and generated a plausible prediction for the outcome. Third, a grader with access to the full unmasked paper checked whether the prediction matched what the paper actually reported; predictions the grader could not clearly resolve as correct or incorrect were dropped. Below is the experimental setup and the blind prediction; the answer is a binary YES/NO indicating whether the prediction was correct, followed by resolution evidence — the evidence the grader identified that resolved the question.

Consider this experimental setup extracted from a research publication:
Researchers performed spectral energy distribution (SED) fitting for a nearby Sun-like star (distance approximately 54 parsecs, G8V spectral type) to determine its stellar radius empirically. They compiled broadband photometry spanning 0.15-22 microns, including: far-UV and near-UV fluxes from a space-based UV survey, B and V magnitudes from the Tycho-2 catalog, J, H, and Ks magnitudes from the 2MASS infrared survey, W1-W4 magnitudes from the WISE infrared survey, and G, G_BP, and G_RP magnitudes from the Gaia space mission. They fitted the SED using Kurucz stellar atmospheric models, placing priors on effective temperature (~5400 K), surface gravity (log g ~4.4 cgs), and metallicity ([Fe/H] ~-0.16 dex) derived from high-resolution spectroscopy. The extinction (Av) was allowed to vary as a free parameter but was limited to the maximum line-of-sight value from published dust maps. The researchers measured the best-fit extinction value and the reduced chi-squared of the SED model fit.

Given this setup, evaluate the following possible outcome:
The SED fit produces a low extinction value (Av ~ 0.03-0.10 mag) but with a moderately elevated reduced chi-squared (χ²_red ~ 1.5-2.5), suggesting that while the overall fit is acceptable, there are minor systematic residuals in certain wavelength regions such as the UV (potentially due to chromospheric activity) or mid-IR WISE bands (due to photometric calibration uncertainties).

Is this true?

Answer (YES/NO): YES